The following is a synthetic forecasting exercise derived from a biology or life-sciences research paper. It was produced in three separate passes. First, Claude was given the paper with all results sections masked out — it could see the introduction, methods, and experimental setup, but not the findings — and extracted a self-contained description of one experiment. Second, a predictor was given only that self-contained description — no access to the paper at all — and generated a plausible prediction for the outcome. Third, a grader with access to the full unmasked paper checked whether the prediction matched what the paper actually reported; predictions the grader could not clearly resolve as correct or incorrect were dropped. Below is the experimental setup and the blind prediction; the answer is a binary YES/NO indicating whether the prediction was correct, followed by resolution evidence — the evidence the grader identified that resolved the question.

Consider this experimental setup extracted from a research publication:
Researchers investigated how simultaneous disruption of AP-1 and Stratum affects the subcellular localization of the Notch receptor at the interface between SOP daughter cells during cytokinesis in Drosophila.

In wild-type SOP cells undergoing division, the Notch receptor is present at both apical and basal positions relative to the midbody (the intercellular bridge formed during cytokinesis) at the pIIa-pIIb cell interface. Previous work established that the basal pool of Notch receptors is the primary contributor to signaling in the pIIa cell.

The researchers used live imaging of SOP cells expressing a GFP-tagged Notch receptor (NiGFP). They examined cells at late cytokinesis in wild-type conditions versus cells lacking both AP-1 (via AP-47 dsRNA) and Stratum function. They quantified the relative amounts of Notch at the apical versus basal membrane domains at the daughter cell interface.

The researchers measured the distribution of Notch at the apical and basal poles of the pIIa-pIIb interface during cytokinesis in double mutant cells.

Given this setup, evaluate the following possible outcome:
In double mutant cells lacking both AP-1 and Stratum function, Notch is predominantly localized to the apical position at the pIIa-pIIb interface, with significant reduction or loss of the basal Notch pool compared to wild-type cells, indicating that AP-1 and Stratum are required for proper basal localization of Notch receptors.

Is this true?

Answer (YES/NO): YES